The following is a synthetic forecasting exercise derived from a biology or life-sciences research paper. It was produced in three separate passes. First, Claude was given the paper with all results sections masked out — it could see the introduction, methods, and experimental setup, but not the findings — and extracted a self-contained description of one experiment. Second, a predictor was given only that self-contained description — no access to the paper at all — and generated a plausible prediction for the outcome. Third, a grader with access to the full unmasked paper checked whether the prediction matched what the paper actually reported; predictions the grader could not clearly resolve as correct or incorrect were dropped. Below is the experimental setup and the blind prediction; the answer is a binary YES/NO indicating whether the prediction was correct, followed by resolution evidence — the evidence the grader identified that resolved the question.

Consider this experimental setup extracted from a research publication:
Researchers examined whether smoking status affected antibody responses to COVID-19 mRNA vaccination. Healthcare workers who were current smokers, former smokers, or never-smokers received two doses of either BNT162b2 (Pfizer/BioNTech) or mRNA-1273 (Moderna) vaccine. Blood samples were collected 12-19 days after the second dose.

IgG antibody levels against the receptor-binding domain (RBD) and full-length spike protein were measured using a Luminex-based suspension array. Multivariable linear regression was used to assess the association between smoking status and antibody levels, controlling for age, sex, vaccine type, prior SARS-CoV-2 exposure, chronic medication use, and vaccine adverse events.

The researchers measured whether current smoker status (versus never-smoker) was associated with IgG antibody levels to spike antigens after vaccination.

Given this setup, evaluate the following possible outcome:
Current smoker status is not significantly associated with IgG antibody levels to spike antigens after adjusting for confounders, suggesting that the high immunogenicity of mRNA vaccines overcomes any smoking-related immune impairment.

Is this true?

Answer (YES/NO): NO